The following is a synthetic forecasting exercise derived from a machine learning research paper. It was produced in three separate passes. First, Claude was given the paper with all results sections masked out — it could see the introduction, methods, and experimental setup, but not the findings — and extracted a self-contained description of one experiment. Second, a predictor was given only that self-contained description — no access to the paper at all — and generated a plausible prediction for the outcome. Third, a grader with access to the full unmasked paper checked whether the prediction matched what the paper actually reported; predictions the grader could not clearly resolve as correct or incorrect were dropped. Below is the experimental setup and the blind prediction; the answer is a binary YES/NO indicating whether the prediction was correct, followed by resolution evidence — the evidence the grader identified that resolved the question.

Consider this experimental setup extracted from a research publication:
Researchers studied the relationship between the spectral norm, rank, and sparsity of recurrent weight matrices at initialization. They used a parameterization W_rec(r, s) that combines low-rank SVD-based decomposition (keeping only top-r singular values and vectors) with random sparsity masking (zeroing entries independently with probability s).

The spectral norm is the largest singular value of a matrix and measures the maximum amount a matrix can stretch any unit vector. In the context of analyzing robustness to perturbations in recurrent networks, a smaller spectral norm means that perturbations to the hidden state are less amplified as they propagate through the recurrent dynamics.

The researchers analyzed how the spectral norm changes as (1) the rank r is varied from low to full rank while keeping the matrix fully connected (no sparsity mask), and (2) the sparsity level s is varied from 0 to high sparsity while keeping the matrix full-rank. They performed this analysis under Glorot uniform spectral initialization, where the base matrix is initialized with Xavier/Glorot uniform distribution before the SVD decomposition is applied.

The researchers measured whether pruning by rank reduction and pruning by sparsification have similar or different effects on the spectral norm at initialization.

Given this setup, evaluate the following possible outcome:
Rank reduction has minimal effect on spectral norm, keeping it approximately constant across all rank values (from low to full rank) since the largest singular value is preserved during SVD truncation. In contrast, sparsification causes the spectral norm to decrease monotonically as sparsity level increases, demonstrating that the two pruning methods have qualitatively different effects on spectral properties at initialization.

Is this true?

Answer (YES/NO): YES